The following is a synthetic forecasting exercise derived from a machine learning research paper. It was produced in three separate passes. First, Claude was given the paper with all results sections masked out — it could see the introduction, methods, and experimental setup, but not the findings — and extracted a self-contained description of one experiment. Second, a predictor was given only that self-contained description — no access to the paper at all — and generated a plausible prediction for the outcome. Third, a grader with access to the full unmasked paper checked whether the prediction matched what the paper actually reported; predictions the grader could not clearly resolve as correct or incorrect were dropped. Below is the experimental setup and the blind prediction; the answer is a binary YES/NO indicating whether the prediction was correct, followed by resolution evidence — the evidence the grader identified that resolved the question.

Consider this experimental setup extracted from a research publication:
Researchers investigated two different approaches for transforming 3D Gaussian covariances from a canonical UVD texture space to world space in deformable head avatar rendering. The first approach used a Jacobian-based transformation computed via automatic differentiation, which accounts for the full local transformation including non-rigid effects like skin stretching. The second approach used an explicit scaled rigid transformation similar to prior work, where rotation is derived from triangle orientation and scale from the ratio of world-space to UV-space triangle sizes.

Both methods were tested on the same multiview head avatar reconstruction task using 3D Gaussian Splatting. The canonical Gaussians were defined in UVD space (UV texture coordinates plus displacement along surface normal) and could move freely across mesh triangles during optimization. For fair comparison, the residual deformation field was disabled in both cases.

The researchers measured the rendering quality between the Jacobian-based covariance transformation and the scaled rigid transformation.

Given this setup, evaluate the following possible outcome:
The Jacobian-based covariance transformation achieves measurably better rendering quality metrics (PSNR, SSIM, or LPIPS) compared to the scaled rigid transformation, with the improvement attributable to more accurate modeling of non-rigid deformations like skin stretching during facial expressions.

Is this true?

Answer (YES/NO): NO